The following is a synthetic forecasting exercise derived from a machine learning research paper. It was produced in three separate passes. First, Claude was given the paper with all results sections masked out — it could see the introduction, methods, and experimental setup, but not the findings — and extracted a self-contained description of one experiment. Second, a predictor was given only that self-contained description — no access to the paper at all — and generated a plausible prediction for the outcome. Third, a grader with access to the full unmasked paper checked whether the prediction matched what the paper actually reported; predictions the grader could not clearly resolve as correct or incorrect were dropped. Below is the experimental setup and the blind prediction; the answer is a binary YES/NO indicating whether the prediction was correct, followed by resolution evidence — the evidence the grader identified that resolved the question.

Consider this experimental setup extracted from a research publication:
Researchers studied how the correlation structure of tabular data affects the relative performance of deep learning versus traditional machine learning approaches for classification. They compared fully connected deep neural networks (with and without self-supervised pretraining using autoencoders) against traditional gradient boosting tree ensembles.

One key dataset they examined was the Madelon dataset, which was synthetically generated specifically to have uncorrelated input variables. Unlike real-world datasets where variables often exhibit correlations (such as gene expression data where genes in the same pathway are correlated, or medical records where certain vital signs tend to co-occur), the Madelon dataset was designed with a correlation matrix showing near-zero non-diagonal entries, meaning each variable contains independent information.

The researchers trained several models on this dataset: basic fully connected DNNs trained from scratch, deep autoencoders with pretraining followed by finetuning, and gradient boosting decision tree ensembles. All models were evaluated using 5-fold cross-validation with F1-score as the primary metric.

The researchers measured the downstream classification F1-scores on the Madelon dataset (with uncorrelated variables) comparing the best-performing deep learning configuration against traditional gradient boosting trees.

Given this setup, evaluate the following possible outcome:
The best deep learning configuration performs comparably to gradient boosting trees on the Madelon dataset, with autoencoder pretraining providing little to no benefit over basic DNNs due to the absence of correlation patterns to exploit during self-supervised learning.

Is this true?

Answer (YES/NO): NO